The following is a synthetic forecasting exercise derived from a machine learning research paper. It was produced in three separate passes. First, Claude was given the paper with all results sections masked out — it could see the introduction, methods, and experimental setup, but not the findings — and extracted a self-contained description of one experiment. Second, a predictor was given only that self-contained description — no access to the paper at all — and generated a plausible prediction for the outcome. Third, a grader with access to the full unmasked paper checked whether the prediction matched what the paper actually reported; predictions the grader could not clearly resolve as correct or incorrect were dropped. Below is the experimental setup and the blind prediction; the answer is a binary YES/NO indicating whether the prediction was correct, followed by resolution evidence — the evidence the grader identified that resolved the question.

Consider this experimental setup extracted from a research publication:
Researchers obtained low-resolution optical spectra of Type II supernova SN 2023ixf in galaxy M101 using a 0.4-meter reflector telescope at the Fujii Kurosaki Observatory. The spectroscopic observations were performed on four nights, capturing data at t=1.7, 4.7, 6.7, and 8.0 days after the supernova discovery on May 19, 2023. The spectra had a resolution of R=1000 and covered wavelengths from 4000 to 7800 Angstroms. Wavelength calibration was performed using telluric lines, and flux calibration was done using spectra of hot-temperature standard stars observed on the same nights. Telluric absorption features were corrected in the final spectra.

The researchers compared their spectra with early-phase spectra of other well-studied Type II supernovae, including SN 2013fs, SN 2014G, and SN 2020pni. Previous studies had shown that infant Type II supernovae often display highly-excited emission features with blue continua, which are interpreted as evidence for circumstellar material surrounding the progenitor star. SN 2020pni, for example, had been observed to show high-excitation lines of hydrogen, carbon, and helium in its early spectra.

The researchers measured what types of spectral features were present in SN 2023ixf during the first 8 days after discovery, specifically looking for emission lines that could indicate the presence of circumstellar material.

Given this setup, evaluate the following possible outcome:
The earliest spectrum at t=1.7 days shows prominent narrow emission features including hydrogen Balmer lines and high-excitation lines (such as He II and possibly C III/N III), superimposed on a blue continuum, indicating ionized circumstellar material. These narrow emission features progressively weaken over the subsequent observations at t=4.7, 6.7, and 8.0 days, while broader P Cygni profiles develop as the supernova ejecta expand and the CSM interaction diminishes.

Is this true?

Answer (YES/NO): YES